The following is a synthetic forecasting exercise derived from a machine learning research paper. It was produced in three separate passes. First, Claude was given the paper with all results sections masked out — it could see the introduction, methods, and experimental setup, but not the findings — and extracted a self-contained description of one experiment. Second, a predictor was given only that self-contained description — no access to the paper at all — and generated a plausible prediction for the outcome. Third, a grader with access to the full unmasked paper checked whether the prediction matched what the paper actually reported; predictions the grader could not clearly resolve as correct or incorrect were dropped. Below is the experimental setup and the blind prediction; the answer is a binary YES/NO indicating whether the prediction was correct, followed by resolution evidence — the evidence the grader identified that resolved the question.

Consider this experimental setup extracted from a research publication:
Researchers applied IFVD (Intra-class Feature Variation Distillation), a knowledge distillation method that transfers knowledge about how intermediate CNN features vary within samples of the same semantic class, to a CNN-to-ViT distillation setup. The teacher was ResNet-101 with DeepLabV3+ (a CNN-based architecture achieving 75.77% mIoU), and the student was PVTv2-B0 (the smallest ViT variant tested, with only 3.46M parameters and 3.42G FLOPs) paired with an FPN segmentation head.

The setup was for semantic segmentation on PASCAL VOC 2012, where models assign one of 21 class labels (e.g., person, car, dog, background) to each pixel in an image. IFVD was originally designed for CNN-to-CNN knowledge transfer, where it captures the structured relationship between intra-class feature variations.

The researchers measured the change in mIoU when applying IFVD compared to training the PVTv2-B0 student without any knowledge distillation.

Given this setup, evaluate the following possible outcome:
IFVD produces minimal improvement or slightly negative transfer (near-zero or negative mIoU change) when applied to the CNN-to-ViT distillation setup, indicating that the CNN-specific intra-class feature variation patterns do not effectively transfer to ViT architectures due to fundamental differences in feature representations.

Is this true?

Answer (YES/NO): YES